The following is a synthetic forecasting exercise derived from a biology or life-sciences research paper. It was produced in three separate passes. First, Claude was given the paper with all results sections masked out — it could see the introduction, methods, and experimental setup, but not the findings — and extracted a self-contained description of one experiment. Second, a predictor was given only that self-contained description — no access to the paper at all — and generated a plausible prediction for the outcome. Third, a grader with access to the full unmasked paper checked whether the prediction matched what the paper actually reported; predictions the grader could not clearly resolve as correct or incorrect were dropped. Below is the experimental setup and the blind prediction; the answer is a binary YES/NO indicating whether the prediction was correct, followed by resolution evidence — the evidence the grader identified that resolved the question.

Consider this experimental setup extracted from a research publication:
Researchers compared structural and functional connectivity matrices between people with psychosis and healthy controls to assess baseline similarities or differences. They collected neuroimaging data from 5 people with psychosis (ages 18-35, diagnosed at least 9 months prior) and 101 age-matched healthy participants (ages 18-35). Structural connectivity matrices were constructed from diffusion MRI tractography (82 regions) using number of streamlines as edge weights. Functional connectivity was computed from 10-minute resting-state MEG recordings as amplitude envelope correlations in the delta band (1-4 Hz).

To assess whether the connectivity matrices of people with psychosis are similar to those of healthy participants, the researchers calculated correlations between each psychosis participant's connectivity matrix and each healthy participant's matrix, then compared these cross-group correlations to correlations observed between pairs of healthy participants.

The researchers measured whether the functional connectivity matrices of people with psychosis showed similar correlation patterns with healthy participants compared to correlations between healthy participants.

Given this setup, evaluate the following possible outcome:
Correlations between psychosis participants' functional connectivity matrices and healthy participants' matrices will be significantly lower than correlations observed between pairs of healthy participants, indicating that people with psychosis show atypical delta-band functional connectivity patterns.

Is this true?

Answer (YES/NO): NO